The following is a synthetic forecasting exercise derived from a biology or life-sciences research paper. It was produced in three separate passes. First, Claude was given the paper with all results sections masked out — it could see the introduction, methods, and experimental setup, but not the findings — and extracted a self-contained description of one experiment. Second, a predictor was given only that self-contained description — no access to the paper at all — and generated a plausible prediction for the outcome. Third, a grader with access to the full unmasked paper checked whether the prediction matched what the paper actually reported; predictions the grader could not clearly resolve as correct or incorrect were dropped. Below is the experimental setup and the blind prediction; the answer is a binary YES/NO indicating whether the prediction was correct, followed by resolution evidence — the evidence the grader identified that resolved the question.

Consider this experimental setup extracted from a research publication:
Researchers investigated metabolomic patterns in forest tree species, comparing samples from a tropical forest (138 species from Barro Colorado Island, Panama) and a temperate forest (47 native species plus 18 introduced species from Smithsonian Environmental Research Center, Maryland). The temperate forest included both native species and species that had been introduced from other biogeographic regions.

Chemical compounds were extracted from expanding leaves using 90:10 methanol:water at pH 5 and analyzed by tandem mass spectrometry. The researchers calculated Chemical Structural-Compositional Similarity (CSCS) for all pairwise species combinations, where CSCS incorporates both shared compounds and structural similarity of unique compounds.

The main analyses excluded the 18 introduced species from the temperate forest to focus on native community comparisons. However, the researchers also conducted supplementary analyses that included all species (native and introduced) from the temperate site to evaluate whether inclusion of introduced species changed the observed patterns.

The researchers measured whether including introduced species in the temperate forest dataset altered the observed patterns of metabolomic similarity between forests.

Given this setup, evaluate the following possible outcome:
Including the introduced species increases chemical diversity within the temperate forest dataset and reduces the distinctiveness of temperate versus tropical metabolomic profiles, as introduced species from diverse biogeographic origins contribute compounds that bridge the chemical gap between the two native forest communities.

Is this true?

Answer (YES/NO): NO